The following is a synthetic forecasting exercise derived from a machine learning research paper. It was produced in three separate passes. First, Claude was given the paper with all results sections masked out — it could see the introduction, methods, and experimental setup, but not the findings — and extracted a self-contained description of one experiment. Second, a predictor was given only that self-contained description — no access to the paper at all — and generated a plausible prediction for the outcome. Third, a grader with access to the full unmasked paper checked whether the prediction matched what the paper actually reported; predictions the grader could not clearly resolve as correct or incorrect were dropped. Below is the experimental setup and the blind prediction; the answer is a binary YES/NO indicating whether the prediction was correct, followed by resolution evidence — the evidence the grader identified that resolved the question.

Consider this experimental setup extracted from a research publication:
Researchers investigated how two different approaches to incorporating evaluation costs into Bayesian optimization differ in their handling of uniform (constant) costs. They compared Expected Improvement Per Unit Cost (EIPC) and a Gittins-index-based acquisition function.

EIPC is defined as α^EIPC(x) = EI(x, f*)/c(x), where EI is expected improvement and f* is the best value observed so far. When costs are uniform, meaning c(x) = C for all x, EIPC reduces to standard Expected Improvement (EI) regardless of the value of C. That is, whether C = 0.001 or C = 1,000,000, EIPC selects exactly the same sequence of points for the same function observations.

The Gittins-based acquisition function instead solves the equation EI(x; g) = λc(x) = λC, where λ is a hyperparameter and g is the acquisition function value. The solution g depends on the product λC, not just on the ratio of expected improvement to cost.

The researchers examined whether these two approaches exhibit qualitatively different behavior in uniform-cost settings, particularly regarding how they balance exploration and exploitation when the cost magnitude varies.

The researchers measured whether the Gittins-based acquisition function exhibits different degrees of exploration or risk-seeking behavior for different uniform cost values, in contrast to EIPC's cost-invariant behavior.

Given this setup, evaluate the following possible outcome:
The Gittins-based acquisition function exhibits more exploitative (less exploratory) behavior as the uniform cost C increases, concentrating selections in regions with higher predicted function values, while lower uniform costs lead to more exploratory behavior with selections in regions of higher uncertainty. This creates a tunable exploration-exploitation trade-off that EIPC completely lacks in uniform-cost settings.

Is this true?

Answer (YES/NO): YES